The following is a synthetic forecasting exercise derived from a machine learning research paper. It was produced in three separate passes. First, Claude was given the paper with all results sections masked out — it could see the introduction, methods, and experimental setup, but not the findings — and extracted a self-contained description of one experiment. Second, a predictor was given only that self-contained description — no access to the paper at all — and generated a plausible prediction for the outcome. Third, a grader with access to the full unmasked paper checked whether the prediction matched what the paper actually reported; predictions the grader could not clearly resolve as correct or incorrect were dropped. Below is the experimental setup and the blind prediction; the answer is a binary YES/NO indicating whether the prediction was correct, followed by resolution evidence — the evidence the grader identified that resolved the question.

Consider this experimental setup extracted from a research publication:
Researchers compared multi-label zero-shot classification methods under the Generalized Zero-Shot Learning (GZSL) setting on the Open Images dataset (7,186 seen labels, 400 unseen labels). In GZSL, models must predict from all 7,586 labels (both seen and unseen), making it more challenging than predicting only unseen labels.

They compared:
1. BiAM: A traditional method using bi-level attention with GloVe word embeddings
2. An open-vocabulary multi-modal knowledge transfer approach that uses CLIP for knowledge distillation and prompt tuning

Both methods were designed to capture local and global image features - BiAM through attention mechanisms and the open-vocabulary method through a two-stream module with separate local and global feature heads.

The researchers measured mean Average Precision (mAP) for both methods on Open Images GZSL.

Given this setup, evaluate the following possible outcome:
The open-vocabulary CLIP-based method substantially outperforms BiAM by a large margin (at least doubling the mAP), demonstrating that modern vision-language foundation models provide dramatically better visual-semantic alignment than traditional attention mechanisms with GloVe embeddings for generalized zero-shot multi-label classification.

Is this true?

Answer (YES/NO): NO